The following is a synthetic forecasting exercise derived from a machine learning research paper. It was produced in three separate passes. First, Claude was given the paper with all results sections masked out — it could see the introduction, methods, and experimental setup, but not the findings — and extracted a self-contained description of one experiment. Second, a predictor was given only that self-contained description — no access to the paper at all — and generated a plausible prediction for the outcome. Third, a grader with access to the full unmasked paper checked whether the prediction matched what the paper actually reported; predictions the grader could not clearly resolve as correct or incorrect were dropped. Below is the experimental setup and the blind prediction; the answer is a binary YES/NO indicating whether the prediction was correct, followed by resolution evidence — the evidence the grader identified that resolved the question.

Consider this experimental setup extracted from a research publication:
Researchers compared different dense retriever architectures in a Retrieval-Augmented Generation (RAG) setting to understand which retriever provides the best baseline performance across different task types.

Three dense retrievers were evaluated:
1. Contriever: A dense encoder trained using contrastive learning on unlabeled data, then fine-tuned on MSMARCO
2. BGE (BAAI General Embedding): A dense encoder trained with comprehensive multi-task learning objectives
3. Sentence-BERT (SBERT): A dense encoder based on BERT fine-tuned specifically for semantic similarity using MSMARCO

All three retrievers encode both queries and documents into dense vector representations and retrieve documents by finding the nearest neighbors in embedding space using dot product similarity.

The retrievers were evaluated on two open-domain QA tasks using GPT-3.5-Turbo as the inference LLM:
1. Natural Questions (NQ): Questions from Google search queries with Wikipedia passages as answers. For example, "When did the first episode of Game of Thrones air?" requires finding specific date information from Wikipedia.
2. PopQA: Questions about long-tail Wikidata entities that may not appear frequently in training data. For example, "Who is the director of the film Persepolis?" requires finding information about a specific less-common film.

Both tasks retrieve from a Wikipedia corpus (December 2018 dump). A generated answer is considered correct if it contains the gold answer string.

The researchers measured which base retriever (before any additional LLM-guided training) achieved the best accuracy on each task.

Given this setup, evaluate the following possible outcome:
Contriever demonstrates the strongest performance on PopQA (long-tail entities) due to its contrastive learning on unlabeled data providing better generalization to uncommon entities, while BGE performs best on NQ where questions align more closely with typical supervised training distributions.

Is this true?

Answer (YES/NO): NO